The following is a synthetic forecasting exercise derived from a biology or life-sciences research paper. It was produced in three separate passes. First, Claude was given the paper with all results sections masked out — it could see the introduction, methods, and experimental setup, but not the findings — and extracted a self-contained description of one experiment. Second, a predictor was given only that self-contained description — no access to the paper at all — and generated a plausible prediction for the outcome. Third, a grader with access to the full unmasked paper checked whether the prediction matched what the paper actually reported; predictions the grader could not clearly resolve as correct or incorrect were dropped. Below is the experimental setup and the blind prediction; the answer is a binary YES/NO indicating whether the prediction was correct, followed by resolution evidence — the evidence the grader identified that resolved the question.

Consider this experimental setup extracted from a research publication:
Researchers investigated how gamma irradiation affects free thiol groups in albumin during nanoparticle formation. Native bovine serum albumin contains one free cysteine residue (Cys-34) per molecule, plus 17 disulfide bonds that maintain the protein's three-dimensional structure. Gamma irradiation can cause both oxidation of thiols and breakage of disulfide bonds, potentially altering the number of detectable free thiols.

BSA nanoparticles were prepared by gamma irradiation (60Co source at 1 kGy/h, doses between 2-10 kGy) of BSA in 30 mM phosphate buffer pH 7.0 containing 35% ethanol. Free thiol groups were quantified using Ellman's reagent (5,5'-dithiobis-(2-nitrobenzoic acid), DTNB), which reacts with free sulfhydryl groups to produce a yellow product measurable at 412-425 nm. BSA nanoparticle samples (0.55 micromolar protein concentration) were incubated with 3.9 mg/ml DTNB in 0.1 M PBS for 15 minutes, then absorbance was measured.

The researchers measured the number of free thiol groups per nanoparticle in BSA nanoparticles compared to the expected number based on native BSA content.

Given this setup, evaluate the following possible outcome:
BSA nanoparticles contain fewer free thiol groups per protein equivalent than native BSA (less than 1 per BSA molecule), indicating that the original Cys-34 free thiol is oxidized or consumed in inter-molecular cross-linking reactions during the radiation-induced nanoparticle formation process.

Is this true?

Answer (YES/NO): NO